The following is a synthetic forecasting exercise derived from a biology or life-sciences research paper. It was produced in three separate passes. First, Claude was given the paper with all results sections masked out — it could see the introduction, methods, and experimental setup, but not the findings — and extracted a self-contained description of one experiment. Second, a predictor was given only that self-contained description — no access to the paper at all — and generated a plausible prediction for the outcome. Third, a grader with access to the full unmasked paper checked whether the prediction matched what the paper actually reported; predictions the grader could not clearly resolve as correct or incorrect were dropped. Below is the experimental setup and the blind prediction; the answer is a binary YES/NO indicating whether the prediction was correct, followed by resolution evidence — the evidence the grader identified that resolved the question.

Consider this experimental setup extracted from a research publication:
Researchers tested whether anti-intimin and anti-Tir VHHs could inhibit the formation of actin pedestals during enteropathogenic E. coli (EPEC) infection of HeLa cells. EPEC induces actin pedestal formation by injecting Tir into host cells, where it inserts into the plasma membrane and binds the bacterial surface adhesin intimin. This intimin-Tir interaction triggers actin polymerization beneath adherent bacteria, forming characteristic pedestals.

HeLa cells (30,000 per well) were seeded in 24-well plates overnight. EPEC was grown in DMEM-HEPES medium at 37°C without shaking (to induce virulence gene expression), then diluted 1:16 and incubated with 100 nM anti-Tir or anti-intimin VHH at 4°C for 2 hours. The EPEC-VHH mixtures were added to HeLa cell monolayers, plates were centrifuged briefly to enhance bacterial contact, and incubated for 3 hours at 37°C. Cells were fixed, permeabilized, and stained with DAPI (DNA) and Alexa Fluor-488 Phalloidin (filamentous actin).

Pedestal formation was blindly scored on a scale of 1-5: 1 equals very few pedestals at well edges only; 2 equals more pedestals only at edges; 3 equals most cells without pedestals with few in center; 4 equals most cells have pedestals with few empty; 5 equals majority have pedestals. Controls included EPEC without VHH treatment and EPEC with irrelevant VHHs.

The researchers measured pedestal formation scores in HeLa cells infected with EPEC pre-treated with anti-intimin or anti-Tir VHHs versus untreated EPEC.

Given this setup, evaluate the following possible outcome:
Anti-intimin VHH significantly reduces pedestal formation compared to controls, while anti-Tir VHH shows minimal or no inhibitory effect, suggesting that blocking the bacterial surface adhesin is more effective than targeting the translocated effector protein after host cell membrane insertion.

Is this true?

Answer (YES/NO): NO